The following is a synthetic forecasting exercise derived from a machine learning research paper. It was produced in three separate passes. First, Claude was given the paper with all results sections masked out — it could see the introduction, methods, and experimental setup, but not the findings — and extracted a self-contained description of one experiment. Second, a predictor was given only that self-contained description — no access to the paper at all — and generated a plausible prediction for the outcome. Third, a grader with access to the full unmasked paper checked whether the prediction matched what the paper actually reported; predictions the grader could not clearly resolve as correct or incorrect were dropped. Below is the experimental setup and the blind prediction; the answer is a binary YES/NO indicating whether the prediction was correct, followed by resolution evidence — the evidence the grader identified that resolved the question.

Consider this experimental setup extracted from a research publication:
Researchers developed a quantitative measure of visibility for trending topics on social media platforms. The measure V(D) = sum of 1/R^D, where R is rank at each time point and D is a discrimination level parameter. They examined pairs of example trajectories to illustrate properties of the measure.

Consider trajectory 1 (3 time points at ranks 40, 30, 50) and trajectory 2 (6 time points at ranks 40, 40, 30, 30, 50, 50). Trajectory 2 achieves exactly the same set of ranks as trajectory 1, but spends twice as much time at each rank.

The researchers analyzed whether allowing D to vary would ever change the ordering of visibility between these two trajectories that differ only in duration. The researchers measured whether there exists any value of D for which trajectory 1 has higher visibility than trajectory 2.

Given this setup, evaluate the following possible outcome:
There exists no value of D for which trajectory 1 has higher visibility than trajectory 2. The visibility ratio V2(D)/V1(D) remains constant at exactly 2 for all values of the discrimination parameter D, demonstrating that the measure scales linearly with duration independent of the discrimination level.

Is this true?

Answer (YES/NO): YES